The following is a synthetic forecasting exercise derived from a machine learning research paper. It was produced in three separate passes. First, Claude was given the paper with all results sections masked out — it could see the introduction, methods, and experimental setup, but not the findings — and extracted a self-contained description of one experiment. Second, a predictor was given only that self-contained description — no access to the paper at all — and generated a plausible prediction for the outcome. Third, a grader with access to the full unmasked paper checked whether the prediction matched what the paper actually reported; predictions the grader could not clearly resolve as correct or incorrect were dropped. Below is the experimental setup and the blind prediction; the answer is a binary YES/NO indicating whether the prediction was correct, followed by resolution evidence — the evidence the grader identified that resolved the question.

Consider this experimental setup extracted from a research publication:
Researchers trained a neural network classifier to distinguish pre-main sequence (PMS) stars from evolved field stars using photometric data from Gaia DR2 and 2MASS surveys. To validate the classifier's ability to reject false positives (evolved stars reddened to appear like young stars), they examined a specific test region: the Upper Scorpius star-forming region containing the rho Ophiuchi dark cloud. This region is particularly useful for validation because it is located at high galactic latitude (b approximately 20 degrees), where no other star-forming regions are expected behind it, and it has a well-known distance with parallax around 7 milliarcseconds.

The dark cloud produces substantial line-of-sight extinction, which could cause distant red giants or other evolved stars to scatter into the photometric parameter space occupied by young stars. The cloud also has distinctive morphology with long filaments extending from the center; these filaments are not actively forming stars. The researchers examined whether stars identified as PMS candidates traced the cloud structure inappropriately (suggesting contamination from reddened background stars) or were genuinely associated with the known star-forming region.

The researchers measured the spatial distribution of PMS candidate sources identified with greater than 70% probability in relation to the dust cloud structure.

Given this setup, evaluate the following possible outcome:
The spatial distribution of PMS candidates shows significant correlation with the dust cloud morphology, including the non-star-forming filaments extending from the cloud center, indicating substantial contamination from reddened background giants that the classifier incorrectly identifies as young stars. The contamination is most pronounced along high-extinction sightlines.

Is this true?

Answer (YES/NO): NO